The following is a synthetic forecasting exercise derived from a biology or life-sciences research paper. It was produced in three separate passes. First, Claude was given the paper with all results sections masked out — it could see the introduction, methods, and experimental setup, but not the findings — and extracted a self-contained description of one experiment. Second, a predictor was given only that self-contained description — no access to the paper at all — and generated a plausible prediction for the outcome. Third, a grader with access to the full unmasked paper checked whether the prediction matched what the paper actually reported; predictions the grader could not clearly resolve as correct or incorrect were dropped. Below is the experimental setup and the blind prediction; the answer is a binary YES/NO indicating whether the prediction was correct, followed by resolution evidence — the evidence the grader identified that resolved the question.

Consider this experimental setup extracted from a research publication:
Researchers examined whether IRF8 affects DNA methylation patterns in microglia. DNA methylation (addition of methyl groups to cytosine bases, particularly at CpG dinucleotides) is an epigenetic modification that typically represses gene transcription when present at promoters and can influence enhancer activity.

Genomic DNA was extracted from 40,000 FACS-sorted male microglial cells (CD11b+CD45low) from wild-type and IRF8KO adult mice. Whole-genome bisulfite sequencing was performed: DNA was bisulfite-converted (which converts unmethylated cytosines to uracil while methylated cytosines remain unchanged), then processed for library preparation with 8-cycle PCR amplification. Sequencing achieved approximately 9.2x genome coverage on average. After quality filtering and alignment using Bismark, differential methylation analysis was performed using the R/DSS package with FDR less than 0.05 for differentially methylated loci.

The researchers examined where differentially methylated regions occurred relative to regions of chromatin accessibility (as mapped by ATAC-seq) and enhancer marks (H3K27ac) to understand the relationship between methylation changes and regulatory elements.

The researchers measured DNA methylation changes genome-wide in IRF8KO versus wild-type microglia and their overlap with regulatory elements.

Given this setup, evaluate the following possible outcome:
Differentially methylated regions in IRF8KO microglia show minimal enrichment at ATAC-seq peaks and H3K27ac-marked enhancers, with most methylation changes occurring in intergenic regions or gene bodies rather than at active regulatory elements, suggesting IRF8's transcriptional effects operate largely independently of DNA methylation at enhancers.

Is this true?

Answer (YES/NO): NO